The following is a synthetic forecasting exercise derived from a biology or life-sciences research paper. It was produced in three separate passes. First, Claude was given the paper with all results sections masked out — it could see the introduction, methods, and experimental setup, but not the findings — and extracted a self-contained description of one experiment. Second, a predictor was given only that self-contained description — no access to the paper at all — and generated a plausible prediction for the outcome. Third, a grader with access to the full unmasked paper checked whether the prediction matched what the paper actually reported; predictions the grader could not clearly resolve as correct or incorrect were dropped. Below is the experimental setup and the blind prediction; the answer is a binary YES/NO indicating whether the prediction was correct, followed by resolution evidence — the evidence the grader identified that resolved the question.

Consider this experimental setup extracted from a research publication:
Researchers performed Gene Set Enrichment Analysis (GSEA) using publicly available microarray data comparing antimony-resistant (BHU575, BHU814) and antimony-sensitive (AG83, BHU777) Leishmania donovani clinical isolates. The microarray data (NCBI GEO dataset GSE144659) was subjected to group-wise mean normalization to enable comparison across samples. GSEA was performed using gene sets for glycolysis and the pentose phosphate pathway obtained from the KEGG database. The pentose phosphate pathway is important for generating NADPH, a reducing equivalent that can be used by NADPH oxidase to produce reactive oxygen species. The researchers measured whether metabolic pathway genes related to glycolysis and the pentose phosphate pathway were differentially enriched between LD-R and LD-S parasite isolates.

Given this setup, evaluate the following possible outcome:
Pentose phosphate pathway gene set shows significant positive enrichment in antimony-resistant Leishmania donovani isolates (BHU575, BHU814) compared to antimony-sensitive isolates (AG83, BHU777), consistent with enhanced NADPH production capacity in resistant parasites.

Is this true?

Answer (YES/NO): YES